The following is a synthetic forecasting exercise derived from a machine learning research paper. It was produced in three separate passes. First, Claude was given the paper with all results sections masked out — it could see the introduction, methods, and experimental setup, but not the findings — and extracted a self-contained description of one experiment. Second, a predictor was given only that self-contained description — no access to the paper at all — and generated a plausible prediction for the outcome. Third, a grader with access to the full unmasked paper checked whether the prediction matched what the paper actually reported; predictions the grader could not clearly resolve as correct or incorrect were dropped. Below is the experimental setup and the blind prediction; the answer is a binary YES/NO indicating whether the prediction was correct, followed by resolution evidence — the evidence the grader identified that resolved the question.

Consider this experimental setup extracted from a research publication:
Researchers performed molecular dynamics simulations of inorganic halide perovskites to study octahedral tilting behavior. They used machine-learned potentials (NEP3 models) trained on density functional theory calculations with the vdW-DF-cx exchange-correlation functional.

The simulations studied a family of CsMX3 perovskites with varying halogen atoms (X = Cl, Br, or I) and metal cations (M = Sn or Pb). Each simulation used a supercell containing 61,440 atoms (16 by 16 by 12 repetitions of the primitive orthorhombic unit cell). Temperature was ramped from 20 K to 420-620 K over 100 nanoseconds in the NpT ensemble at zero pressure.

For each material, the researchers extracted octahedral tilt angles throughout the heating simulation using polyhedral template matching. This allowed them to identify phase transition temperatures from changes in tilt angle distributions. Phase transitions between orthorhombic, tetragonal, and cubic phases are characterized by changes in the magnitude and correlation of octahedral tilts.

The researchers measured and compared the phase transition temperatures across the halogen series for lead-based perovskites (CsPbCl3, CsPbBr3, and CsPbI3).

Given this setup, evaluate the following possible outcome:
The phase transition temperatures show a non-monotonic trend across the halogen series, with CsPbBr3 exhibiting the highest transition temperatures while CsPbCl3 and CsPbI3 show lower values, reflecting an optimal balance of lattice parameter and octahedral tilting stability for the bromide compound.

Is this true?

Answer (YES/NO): NO